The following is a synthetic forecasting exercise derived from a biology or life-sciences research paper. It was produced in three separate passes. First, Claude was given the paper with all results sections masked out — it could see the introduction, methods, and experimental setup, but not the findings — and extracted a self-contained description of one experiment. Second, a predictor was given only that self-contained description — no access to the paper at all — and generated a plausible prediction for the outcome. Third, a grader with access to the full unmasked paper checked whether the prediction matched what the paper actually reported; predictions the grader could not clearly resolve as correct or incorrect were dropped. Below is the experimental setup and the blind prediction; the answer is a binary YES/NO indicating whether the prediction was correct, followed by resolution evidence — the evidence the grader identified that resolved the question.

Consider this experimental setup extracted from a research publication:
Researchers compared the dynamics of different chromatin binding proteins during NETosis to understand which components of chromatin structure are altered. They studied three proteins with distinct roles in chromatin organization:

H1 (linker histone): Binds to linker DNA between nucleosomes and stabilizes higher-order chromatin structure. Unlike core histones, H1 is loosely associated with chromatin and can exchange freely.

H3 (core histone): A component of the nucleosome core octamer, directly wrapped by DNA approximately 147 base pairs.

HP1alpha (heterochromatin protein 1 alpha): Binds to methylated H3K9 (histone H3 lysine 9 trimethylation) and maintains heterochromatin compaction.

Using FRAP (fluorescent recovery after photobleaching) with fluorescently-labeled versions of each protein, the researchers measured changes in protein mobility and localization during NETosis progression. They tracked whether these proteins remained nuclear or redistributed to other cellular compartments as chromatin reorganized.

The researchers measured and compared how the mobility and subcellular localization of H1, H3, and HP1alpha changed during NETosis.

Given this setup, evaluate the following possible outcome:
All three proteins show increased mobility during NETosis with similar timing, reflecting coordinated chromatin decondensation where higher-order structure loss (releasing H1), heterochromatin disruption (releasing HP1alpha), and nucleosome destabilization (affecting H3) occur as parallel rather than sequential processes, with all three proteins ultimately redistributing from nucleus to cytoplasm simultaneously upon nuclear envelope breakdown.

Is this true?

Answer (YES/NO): NO